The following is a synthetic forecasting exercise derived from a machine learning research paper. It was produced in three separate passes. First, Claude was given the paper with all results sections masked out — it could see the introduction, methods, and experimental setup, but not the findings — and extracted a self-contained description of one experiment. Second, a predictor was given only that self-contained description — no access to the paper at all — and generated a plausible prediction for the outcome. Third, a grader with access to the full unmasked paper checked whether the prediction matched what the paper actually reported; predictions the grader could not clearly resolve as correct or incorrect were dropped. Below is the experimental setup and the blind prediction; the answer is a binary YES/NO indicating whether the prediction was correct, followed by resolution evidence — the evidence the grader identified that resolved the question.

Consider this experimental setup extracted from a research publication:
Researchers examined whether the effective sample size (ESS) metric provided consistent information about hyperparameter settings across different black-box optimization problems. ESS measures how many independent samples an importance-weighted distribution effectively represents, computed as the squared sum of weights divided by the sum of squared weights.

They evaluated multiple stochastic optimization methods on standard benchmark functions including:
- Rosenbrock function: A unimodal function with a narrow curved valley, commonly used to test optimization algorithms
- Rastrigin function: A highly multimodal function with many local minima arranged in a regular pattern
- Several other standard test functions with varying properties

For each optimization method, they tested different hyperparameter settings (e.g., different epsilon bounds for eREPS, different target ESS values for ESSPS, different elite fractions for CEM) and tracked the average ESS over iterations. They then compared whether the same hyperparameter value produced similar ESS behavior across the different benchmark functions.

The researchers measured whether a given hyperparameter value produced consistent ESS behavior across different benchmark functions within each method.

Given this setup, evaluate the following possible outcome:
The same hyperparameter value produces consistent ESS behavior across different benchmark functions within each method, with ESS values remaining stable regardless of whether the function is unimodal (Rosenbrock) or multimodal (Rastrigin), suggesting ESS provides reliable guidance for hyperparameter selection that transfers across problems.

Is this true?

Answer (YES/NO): YES